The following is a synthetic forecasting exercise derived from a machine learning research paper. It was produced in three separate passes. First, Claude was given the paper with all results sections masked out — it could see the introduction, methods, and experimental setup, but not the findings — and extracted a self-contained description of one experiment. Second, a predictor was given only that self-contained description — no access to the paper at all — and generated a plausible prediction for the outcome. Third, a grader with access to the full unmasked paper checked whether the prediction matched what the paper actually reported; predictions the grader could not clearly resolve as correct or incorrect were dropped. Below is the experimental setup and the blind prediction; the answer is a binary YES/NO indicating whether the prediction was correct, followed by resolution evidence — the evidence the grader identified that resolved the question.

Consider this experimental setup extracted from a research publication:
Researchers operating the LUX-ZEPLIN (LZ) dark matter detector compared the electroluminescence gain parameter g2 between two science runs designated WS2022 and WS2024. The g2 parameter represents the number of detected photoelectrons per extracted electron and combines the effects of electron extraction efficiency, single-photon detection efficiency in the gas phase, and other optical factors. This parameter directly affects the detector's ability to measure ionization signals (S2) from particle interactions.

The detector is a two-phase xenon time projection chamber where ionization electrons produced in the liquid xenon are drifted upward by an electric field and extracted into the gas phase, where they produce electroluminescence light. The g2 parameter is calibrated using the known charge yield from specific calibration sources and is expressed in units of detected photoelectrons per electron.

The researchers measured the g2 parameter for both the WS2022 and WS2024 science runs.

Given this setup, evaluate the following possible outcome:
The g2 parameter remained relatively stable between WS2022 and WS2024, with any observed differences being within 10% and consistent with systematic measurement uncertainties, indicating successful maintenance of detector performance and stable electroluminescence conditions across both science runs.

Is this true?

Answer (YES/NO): NO